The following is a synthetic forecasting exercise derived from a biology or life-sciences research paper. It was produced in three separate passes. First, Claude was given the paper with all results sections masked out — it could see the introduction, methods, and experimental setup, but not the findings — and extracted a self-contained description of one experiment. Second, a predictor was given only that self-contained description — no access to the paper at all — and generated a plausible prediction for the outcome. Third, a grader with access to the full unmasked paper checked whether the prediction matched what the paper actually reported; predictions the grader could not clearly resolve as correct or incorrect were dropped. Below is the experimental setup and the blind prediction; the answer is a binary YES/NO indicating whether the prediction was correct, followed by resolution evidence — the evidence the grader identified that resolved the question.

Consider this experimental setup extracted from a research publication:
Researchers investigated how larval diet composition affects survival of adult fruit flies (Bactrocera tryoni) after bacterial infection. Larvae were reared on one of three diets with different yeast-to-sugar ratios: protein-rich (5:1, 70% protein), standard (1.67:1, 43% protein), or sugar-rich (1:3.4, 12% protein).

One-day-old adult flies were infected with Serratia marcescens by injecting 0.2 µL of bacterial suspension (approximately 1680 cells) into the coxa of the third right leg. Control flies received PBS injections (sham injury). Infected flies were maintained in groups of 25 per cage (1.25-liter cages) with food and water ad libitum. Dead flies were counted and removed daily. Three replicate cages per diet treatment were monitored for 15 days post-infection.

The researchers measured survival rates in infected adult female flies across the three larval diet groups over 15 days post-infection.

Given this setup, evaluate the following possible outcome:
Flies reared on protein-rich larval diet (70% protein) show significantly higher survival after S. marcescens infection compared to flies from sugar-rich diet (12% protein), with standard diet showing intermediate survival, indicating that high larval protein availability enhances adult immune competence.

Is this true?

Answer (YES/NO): NO